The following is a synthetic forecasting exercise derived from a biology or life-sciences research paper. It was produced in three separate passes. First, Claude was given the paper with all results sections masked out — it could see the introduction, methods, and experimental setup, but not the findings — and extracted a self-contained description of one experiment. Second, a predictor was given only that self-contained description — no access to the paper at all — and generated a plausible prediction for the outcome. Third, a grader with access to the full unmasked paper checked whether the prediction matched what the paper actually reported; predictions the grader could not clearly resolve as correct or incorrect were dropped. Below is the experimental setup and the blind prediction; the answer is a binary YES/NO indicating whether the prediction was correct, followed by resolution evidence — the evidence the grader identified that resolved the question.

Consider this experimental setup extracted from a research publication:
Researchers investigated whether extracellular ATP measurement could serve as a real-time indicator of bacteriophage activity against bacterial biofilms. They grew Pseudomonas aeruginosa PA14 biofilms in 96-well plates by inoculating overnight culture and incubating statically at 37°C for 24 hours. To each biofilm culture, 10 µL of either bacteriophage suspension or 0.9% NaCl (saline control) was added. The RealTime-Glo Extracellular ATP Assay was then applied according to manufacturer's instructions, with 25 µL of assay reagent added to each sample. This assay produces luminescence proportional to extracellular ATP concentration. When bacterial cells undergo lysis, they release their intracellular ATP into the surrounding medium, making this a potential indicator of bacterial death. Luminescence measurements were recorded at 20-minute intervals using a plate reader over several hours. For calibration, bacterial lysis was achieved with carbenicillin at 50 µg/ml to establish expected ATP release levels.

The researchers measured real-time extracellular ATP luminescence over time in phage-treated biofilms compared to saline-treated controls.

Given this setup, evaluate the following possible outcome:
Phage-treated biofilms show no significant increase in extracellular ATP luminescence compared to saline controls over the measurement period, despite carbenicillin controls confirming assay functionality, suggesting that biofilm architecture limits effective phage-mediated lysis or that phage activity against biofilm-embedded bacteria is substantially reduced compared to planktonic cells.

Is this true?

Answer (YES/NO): NO